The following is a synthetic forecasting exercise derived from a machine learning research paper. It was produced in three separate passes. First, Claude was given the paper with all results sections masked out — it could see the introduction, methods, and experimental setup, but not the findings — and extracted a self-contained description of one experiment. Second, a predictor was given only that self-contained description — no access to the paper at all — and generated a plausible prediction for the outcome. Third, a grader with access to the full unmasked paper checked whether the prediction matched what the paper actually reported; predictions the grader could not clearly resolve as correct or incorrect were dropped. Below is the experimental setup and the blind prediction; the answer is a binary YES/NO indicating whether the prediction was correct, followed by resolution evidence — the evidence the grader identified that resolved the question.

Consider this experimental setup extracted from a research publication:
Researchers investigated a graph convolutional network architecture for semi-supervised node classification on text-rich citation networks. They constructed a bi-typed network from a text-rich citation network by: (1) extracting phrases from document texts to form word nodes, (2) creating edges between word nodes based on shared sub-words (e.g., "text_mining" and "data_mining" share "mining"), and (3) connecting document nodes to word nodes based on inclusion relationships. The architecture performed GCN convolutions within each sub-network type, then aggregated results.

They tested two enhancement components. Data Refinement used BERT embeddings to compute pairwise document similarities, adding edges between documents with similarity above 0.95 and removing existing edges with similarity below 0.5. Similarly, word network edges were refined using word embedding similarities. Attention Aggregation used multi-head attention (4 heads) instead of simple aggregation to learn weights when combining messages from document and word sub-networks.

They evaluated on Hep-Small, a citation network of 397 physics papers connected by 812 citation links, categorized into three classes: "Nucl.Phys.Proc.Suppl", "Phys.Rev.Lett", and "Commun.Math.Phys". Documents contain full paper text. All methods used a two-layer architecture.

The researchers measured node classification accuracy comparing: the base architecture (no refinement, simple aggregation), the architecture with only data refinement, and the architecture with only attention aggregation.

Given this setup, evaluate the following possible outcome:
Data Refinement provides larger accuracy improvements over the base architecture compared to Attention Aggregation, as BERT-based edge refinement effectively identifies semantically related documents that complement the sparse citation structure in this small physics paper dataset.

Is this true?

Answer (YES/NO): YES